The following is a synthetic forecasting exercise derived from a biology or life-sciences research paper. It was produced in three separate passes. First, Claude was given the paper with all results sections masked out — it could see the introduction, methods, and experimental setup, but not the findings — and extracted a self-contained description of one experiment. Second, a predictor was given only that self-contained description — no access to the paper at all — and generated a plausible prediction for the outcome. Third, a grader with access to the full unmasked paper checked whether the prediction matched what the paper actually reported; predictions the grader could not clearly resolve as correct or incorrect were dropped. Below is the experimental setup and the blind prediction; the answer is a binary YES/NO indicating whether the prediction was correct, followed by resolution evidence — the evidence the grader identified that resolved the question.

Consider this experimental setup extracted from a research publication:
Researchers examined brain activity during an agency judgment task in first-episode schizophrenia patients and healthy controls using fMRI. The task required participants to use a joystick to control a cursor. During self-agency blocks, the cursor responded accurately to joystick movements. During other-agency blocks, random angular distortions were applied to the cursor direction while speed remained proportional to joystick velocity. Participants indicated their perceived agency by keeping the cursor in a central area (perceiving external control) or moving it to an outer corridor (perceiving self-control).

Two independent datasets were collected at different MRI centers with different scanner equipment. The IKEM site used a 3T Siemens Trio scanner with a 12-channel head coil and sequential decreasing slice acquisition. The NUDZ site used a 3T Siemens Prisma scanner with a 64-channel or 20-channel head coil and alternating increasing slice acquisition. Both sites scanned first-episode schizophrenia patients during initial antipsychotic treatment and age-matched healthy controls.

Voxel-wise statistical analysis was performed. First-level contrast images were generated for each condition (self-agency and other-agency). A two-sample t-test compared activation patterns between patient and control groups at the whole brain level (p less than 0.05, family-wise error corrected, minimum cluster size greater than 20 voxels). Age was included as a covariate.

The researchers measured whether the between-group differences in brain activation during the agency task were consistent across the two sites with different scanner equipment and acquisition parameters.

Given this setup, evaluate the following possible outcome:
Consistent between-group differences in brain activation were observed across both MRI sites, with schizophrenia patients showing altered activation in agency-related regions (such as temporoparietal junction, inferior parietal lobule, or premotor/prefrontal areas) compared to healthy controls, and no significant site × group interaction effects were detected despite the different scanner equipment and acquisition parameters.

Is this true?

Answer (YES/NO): NO